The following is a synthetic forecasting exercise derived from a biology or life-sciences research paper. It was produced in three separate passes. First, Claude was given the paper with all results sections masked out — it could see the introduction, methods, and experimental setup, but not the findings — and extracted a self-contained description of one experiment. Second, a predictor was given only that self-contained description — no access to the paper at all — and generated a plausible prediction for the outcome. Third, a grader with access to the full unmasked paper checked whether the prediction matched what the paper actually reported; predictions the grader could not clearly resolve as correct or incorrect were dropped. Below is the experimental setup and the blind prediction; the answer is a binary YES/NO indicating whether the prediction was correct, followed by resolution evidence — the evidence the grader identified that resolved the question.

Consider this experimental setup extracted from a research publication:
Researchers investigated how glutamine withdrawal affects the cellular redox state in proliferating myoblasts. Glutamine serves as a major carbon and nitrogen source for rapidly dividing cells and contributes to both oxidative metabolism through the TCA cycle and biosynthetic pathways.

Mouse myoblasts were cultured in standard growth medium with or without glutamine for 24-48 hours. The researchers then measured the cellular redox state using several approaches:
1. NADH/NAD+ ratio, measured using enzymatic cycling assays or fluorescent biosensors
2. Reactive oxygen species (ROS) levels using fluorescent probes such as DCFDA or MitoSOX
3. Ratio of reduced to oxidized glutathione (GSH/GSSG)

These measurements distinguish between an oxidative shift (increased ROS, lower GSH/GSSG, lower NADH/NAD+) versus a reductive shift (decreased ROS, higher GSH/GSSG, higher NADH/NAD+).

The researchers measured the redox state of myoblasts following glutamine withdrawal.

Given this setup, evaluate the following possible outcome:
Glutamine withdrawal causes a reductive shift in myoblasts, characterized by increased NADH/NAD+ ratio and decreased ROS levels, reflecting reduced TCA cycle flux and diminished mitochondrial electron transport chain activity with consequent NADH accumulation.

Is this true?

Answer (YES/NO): YES